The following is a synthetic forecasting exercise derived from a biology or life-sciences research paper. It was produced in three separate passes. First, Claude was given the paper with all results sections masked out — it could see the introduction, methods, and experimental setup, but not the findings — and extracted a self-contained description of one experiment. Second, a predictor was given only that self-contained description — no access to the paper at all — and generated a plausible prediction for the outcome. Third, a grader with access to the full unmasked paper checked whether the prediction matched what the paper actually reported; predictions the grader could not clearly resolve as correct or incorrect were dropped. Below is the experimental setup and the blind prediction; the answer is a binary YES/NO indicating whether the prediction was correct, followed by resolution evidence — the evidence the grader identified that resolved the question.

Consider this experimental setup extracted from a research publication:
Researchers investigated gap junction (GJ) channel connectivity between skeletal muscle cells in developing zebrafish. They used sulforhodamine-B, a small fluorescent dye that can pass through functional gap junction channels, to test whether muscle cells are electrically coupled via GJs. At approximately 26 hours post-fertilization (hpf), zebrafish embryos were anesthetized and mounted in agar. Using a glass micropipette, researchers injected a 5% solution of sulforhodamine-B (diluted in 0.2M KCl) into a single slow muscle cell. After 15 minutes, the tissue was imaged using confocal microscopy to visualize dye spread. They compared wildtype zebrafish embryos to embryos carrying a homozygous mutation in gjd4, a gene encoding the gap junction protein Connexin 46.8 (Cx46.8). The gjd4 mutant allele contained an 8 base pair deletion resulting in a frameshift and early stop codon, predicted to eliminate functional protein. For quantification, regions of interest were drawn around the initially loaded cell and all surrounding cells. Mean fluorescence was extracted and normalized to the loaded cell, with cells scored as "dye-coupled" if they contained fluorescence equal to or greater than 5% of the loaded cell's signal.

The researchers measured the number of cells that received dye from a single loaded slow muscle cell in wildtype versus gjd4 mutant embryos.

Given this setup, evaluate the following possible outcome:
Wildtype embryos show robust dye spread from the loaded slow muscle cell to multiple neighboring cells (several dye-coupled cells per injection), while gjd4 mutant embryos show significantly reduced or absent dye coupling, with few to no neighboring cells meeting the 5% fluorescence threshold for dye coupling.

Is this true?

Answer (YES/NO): YES